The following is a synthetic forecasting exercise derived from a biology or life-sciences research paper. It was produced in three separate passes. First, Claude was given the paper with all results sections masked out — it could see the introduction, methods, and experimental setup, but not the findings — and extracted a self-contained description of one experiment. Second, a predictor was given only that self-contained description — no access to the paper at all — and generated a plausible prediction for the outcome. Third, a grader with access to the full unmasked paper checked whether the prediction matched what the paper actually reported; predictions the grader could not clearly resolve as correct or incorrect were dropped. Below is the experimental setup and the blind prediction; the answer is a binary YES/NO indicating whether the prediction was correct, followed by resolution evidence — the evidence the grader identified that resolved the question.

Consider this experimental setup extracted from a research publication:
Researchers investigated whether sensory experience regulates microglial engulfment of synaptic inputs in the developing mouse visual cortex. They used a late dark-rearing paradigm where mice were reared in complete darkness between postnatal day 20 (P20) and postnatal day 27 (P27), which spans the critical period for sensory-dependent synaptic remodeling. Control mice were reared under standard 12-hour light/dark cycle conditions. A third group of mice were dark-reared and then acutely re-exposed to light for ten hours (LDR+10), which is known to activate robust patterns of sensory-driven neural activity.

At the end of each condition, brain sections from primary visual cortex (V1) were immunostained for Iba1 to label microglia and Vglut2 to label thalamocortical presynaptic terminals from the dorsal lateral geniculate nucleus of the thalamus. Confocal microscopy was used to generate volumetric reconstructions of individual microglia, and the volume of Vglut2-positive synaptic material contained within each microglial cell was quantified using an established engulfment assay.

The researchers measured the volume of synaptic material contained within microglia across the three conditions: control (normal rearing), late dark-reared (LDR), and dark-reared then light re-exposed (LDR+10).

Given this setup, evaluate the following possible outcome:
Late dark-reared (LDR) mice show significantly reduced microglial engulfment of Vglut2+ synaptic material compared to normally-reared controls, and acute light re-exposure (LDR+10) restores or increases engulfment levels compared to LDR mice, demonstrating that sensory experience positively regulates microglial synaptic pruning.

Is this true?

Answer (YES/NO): NO